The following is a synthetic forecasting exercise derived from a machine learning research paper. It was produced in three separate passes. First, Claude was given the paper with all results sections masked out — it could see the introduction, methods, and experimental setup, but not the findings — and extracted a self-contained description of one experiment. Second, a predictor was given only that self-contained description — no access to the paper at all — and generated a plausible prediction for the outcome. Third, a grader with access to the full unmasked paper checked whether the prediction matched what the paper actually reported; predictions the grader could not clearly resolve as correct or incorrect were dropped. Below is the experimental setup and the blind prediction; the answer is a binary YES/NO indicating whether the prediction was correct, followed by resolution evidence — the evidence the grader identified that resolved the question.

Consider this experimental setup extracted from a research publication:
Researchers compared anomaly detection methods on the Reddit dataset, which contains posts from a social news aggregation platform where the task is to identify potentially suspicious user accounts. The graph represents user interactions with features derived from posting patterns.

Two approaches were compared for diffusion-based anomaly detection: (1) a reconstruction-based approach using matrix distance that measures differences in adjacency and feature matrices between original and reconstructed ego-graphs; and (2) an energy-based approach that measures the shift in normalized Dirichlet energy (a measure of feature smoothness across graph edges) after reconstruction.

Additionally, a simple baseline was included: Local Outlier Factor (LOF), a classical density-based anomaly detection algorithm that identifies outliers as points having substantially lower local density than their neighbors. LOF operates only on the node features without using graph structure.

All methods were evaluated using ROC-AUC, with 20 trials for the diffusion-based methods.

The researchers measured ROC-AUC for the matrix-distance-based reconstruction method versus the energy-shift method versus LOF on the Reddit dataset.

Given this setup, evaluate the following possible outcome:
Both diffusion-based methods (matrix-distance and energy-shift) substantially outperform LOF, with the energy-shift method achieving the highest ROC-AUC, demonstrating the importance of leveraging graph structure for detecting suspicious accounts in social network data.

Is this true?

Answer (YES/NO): NO